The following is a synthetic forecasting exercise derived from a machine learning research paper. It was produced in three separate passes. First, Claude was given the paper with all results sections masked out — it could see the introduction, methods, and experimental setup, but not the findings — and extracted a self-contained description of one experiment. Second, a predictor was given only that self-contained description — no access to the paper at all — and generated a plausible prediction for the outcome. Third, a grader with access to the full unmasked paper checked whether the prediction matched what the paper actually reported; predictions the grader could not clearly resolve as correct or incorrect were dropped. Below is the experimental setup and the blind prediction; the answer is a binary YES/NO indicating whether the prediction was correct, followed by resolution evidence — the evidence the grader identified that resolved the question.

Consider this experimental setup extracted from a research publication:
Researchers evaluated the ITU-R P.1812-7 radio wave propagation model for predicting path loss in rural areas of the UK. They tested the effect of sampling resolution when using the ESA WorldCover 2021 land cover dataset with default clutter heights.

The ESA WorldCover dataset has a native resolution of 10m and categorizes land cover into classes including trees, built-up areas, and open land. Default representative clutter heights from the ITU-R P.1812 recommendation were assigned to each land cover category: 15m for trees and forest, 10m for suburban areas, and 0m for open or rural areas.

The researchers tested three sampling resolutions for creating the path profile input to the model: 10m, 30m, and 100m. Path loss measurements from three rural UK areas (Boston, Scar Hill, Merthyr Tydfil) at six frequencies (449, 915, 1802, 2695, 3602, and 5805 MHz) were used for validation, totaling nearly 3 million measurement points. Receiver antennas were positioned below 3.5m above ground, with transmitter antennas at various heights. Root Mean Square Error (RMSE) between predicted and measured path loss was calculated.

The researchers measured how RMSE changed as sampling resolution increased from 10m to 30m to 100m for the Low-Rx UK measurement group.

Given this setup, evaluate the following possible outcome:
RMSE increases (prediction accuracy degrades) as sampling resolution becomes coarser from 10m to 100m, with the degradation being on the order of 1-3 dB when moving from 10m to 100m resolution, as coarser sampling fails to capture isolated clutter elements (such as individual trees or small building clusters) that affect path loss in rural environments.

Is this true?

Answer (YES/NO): NO